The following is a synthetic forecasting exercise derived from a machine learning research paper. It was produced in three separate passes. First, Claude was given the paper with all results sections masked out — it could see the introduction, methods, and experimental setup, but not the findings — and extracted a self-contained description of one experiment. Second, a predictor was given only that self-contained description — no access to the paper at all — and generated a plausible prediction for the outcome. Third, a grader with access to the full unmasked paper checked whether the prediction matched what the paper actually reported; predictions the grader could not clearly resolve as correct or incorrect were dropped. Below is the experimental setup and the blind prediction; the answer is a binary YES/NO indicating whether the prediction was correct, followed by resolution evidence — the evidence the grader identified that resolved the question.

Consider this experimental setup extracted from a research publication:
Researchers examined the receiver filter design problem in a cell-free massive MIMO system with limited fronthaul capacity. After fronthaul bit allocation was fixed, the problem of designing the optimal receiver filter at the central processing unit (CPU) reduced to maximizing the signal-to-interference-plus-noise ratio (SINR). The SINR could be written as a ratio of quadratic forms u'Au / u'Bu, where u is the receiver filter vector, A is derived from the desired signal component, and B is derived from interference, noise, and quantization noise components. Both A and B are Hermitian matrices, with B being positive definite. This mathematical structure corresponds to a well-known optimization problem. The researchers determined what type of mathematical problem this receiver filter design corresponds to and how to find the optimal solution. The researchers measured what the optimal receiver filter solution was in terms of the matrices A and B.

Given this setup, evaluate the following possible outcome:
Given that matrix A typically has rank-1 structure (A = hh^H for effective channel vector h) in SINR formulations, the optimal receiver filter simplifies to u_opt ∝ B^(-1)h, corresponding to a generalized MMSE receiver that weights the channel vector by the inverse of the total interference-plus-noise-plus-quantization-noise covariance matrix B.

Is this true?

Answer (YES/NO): NO